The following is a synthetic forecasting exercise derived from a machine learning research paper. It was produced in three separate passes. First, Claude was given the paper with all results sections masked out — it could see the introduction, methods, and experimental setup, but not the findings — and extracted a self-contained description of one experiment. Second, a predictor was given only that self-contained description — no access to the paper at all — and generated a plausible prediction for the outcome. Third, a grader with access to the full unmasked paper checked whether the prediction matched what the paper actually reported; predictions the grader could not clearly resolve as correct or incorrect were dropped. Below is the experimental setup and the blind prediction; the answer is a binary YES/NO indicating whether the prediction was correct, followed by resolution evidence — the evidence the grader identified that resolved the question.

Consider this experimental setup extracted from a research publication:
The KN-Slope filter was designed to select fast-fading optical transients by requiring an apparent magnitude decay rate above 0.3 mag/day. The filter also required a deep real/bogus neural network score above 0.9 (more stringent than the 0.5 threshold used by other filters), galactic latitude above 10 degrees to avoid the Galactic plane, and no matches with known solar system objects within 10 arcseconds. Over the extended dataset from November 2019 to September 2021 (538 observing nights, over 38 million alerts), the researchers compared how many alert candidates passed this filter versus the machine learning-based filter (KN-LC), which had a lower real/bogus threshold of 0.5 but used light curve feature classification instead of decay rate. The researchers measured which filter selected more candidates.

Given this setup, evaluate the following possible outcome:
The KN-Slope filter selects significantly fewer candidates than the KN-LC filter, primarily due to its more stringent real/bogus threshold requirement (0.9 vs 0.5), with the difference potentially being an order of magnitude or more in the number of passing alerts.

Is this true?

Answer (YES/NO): NO